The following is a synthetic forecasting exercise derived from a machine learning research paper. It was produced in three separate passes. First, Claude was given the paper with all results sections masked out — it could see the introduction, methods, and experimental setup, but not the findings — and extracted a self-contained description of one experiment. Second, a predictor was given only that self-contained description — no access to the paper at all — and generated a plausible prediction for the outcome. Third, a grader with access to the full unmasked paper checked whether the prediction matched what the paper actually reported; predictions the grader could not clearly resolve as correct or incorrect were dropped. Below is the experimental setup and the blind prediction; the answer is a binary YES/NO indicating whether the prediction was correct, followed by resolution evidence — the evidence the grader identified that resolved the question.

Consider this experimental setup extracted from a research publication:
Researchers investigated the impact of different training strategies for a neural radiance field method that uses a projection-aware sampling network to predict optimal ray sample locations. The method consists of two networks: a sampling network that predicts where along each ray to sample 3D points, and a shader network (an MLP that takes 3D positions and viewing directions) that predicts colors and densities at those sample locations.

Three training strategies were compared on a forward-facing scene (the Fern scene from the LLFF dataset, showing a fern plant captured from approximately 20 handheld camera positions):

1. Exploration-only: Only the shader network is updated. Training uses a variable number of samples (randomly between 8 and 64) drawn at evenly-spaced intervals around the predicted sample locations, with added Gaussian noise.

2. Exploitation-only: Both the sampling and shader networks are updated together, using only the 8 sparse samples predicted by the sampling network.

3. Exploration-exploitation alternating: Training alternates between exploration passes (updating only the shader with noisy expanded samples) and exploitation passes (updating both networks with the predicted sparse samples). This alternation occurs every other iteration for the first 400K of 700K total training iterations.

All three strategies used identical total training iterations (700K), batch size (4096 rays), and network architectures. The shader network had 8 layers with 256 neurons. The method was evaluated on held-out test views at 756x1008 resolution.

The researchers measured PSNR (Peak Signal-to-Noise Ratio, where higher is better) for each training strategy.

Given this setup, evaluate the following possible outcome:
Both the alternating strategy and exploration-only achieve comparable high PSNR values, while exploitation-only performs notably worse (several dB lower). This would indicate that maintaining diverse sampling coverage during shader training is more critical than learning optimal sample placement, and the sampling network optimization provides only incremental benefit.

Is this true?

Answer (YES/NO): NO